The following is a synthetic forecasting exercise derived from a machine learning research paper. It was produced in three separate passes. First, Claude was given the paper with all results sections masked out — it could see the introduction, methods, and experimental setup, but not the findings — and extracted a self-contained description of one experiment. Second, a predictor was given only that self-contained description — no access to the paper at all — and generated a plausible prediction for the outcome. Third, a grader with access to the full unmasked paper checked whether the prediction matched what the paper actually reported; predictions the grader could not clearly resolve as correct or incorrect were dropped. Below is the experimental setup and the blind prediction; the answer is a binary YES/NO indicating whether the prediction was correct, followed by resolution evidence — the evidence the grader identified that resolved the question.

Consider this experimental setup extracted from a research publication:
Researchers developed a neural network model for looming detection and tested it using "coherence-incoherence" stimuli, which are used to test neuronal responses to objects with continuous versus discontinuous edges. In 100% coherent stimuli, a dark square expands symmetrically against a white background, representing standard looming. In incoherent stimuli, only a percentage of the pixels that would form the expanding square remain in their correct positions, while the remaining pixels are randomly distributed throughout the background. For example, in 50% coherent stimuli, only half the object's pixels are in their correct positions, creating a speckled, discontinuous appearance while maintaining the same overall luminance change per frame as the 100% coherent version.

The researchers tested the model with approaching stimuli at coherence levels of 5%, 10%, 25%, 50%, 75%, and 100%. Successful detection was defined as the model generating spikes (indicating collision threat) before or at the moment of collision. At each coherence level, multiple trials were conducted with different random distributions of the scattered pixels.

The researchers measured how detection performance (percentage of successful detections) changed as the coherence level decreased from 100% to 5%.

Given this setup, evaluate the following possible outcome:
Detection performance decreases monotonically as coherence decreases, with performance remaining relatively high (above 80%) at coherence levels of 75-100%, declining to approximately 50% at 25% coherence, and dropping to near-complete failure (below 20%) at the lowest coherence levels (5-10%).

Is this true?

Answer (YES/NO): NO